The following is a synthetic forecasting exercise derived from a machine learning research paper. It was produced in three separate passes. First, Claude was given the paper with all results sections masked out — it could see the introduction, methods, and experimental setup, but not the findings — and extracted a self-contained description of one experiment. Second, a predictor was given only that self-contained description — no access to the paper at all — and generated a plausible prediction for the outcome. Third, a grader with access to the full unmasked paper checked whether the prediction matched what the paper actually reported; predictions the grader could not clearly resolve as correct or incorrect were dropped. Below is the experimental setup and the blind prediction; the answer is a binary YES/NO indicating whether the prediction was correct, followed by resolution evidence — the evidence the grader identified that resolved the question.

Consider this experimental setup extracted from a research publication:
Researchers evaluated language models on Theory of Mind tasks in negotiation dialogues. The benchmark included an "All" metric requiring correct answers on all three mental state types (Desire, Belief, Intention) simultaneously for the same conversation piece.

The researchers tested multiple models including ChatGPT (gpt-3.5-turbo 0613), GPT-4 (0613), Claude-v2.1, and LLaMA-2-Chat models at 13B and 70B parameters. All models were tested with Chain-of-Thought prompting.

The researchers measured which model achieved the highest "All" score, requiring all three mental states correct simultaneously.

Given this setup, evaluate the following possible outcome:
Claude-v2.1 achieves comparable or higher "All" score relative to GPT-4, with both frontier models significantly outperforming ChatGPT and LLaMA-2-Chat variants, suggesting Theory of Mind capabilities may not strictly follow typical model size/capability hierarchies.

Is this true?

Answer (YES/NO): YES